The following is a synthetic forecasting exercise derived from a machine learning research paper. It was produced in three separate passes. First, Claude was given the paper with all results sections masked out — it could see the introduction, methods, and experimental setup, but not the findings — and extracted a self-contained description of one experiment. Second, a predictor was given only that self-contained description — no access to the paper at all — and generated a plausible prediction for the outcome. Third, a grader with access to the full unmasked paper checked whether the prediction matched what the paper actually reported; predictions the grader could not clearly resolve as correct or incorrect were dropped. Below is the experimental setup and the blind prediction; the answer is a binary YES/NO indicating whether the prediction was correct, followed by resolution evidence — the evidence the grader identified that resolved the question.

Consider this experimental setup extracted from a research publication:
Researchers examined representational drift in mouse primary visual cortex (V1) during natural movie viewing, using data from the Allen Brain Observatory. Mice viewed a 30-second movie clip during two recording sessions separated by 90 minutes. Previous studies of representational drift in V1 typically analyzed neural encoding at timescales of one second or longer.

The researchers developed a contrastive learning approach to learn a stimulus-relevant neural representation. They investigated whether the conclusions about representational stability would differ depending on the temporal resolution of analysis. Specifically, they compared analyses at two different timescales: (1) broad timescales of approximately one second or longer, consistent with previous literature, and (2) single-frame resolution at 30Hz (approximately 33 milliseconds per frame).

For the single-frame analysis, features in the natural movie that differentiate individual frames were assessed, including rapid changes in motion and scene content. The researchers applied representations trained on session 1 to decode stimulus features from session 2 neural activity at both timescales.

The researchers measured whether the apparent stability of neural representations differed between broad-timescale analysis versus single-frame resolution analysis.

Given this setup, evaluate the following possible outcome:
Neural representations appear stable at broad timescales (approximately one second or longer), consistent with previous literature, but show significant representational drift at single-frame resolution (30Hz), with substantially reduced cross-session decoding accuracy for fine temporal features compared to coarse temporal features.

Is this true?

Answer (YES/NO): YES